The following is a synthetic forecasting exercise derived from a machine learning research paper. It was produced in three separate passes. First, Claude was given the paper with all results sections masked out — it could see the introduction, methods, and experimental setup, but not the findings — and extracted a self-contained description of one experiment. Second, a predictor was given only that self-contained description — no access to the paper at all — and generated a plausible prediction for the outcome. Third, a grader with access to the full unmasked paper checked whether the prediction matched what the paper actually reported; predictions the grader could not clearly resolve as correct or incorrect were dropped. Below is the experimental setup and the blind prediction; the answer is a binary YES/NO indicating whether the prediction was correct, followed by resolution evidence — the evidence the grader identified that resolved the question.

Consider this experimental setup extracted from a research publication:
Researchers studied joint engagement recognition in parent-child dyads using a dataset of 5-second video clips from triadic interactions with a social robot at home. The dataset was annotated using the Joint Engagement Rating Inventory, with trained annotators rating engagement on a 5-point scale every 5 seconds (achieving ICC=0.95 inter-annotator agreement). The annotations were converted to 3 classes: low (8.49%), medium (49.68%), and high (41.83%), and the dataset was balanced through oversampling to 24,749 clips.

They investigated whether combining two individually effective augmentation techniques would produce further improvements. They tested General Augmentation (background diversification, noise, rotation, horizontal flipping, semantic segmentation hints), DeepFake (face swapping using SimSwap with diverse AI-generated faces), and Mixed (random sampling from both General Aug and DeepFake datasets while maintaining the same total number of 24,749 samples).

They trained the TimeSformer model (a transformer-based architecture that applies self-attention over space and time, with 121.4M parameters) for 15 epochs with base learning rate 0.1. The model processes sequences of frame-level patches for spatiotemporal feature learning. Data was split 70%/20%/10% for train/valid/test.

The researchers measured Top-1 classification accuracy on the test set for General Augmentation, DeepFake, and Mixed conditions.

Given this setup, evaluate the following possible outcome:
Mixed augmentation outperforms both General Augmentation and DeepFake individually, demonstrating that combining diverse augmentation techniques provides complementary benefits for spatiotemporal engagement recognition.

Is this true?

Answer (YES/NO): NO